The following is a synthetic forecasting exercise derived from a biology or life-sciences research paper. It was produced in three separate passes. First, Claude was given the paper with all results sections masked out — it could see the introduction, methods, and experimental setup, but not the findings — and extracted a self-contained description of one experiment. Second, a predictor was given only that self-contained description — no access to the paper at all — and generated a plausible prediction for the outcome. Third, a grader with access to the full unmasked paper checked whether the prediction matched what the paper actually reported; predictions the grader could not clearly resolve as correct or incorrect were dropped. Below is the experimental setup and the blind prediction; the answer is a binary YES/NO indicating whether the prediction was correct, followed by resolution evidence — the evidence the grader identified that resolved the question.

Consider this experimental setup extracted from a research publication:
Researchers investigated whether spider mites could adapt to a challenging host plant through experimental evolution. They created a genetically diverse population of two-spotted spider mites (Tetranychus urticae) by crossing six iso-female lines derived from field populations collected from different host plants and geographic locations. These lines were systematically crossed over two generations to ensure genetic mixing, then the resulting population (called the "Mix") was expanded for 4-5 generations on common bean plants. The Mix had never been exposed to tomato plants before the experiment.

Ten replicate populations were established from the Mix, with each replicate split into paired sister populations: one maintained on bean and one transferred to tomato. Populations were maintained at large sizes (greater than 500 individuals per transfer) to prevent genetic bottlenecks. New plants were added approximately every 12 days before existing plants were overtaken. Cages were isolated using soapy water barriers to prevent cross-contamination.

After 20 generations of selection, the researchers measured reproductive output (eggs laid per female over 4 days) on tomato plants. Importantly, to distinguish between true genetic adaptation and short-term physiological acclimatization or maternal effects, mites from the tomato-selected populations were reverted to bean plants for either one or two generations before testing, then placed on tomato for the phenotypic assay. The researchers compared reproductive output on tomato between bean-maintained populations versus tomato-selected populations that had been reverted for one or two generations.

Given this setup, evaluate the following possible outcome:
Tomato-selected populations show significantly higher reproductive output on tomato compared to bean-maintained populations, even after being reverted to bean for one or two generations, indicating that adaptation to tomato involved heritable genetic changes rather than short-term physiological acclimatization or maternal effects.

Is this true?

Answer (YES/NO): YES